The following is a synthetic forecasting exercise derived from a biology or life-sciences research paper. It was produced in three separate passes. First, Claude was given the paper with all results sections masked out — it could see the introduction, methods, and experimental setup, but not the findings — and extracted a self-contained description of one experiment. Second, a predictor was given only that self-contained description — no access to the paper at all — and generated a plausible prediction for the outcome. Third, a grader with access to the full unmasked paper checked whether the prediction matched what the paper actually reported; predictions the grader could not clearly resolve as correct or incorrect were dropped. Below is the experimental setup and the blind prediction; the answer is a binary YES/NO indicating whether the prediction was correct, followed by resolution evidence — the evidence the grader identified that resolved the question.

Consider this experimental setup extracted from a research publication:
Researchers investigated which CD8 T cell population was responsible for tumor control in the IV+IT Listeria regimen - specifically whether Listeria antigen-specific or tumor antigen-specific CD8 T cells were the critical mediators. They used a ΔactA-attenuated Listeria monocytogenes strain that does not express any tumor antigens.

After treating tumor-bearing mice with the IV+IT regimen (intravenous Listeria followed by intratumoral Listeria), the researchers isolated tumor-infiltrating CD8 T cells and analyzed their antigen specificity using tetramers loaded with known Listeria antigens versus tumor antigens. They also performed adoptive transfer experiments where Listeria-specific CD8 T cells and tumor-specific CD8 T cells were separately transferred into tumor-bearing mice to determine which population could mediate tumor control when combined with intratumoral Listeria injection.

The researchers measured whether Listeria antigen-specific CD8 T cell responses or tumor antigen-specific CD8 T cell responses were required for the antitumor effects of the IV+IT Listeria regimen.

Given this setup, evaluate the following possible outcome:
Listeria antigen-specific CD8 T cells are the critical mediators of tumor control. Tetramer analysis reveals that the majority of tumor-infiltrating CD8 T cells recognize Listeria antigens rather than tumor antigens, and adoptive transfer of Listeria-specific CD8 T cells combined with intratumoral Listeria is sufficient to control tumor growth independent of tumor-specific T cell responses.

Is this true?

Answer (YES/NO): YES